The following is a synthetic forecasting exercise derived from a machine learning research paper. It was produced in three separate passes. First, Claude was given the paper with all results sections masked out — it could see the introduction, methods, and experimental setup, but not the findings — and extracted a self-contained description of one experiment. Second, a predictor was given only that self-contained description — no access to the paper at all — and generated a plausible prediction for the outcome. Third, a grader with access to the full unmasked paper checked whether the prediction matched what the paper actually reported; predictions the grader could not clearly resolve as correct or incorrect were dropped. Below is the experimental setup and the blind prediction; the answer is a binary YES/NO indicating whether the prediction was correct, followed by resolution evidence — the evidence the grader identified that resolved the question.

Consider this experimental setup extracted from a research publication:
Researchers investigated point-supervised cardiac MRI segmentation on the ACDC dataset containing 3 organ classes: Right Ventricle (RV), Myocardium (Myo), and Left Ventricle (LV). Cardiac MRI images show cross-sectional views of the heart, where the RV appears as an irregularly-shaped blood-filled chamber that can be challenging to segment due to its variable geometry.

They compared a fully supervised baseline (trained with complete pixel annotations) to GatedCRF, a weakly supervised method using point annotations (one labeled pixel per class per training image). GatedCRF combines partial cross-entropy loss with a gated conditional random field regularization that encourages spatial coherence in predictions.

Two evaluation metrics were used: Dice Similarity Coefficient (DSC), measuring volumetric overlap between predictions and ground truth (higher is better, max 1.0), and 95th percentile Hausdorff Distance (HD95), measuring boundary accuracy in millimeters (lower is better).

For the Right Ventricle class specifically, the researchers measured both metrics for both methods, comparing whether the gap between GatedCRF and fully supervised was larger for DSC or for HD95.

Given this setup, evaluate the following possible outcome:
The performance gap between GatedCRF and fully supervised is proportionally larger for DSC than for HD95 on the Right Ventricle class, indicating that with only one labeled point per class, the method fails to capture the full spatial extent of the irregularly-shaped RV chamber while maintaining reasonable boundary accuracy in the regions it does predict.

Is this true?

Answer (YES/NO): YES